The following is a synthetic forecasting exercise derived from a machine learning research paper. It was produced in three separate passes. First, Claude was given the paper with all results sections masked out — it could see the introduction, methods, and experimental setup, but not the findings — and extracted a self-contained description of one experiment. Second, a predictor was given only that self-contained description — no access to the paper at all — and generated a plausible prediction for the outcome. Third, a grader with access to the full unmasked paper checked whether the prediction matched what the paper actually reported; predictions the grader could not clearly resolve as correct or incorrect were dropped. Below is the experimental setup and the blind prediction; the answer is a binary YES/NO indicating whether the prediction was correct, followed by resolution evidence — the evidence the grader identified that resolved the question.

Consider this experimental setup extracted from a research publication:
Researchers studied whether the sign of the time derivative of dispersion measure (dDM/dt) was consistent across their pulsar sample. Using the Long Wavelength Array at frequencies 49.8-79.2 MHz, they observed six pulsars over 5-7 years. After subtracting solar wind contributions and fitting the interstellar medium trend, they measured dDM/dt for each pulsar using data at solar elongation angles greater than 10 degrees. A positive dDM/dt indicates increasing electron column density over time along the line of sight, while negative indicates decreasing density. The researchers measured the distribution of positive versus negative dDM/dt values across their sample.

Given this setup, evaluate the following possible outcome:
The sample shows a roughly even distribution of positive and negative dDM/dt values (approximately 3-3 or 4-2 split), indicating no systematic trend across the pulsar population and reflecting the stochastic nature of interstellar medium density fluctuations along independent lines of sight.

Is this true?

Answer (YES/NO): YES